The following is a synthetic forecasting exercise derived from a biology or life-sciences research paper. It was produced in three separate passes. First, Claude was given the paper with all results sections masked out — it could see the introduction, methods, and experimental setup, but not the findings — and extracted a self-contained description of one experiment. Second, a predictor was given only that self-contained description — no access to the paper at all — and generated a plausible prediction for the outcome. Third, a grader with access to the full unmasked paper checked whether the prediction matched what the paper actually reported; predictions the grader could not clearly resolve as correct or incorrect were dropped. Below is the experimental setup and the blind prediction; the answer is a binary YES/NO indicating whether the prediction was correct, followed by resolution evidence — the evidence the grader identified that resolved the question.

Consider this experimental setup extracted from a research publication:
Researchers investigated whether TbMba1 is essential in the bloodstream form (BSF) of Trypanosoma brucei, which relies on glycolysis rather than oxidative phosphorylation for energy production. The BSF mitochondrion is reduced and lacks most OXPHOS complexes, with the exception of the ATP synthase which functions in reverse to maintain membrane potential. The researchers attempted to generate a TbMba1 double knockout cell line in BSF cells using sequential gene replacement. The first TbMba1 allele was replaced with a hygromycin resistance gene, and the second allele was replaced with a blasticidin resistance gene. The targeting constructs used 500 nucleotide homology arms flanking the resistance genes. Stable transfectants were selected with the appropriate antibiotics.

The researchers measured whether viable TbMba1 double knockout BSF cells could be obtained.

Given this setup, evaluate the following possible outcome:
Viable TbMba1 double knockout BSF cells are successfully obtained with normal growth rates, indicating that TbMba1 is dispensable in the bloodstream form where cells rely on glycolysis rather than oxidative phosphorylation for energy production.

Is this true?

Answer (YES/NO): YES